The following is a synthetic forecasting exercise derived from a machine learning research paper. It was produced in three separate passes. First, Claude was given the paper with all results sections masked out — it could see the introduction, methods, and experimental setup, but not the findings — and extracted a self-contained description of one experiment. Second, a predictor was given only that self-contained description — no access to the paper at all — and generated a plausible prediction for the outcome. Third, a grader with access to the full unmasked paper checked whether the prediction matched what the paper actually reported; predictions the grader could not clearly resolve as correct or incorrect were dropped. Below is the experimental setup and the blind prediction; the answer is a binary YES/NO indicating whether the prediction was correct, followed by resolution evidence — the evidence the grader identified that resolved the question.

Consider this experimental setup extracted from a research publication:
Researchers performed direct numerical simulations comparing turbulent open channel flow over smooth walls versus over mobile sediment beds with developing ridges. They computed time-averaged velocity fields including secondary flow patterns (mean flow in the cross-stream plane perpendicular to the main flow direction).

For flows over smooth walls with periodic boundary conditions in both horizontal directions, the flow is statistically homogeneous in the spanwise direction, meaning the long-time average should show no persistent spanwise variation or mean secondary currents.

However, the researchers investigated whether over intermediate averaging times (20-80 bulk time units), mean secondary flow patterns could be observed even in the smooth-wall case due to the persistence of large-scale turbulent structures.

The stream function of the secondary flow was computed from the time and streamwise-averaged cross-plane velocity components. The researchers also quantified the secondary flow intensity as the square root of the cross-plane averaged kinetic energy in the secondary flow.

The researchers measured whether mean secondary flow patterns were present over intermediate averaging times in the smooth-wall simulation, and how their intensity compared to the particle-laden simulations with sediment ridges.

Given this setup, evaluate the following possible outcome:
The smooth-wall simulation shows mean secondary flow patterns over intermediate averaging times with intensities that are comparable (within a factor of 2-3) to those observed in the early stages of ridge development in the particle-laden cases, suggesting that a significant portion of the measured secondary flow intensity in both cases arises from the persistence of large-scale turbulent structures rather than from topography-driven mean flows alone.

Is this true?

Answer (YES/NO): YES